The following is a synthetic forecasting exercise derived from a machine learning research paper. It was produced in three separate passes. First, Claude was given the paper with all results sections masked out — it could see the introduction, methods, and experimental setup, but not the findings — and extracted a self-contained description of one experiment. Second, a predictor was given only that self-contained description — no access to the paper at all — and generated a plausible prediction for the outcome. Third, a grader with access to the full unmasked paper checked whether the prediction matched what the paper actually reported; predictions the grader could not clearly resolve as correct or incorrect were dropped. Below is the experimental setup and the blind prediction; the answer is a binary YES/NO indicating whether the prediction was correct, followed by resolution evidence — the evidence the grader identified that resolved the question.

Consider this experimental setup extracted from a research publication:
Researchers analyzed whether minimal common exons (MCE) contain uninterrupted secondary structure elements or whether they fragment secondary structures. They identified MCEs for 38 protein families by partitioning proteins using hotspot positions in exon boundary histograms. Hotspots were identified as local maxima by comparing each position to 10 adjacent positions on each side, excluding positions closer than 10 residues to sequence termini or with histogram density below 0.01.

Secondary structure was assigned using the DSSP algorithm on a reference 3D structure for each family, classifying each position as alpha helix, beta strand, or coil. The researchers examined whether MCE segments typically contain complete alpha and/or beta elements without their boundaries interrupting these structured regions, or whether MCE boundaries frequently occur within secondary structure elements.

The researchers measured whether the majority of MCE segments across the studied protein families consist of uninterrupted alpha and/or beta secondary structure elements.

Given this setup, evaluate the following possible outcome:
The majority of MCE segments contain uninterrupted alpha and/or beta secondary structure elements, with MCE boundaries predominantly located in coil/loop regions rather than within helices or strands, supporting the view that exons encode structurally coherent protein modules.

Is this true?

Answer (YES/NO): YES